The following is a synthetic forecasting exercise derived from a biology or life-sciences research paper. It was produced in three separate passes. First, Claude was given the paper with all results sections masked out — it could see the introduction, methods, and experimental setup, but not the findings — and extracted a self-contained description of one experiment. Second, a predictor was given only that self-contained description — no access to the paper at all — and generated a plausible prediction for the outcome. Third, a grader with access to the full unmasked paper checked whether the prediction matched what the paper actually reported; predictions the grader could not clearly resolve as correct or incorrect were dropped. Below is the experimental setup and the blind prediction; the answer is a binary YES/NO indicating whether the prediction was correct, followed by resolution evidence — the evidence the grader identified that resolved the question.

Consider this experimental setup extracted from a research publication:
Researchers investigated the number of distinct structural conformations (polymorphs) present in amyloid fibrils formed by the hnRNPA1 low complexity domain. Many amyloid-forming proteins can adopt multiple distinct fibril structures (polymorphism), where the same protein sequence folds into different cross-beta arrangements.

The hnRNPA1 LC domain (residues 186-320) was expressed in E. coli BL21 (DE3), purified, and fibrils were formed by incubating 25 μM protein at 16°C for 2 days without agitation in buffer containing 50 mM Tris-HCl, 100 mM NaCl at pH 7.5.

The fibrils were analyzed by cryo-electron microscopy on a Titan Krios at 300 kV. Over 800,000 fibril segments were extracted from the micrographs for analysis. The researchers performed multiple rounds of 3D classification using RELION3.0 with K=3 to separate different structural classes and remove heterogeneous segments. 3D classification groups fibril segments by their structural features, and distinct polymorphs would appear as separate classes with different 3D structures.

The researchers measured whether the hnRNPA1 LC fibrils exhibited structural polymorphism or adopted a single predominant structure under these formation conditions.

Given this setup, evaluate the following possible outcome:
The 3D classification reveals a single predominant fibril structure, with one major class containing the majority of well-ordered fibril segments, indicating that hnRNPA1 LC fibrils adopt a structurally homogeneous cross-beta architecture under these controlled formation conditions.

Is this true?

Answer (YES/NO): YES